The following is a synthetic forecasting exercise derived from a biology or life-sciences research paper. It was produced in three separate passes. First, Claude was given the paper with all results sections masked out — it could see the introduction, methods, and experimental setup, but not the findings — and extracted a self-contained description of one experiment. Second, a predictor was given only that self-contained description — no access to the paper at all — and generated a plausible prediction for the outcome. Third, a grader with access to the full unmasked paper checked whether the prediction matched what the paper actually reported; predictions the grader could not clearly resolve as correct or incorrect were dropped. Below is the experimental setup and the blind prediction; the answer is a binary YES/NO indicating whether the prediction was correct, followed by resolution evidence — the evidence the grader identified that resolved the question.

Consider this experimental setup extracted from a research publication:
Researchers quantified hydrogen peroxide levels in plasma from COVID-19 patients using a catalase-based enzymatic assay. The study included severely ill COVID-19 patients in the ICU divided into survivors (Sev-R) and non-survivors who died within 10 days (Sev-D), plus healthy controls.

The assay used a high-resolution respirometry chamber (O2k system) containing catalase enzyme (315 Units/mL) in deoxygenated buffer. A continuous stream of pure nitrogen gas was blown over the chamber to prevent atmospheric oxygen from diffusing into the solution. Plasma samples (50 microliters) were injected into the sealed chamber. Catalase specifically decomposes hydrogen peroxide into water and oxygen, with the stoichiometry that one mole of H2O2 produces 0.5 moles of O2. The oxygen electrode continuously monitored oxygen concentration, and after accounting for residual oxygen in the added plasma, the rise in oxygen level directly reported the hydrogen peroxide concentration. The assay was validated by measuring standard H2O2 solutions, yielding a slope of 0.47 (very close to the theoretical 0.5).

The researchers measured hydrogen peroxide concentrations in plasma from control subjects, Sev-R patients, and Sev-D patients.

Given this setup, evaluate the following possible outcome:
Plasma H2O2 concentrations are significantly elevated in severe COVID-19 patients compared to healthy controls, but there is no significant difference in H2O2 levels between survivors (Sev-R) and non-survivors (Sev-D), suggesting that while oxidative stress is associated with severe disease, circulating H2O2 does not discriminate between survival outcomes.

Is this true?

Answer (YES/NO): NO